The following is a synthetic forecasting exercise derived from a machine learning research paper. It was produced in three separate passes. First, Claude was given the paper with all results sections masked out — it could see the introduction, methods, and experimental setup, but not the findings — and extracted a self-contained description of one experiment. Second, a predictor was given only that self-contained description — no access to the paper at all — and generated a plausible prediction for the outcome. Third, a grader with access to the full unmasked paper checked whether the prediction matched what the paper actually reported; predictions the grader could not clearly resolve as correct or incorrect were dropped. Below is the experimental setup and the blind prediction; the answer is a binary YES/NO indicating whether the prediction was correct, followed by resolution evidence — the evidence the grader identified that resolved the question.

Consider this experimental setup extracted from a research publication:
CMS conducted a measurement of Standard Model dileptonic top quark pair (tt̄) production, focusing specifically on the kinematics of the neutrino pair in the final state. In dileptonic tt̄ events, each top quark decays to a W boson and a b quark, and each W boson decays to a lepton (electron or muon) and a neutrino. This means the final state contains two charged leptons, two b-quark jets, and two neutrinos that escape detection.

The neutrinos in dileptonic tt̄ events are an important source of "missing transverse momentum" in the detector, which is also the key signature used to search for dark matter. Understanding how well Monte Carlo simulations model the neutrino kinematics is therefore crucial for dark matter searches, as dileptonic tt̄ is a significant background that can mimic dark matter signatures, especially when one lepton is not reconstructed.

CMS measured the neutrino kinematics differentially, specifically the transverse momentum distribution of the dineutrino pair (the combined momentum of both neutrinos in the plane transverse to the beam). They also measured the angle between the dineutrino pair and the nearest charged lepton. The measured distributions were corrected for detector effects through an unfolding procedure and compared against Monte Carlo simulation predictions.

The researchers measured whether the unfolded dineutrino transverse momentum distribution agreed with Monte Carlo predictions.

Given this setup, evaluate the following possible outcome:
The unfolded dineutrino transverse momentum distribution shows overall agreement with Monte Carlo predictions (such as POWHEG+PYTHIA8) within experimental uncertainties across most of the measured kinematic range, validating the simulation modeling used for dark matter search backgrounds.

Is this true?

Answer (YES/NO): YES